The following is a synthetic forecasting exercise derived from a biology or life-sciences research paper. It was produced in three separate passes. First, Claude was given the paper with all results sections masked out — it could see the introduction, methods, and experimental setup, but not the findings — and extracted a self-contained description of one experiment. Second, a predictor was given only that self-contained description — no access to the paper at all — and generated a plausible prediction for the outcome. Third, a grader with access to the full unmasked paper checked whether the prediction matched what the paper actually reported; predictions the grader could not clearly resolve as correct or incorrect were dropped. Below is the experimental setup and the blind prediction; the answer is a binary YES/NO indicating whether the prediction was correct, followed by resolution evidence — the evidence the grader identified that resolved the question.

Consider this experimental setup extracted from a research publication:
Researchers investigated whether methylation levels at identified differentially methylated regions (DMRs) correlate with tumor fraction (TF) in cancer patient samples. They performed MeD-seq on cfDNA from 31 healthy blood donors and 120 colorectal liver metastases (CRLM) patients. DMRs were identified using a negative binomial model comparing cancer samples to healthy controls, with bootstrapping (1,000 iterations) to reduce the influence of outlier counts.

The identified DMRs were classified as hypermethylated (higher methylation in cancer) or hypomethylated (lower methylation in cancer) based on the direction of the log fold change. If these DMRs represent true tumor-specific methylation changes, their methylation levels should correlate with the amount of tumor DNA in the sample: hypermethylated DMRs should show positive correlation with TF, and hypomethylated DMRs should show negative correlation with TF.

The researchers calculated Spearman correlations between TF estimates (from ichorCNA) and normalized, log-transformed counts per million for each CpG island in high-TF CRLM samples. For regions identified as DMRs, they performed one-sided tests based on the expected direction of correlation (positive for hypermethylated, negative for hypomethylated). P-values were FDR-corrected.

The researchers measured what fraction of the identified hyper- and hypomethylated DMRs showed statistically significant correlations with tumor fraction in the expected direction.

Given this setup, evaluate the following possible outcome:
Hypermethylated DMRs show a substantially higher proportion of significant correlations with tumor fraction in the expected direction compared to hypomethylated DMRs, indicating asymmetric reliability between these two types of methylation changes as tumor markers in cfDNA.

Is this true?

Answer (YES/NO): YES